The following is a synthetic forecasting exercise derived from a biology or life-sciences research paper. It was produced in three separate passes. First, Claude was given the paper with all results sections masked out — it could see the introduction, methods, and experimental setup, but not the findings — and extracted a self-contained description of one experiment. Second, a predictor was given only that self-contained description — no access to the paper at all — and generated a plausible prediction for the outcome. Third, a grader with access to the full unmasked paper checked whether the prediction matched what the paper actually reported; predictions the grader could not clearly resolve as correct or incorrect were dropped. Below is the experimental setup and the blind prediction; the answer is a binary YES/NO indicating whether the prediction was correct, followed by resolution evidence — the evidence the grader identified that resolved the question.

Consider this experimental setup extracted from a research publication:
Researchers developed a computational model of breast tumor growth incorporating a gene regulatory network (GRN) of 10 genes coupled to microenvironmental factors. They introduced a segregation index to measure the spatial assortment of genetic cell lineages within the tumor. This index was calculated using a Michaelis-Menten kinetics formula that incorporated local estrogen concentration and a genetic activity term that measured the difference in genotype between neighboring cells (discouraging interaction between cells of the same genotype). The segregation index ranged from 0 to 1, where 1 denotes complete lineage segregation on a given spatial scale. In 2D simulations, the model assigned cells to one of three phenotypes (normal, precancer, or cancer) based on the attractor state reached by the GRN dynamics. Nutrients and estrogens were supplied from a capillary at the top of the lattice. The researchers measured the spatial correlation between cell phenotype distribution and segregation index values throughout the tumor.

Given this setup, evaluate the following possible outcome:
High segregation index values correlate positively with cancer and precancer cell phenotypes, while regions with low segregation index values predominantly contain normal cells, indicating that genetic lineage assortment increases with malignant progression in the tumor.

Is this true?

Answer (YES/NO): YES